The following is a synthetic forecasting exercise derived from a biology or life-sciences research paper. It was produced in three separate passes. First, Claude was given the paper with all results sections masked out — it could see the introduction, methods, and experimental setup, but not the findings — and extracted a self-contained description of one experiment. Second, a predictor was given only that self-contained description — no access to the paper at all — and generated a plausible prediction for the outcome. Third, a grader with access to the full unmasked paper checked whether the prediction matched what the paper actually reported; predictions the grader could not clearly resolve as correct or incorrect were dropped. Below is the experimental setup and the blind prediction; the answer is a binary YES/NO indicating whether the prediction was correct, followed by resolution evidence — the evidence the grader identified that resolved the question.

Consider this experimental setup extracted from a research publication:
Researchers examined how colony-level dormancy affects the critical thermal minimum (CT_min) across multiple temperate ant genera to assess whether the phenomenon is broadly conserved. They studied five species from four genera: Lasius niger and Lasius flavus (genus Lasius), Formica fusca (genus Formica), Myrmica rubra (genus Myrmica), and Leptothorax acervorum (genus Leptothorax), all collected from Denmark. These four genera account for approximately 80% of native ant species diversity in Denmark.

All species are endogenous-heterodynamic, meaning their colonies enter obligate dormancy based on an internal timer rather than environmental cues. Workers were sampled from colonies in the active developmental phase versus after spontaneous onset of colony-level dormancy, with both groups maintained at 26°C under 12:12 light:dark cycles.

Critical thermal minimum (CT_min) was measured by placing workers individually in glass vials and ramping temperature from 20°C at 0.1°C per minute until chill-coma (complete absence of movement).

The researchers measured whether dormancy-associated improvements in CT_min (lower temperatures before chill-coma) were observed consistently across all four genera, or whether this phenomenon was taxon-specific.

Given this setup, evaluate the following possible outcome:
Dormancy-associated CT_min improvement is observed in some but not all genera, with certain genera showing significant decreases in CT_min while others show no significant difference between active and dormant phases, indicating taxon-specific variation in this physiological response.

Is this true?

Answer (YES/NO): NO